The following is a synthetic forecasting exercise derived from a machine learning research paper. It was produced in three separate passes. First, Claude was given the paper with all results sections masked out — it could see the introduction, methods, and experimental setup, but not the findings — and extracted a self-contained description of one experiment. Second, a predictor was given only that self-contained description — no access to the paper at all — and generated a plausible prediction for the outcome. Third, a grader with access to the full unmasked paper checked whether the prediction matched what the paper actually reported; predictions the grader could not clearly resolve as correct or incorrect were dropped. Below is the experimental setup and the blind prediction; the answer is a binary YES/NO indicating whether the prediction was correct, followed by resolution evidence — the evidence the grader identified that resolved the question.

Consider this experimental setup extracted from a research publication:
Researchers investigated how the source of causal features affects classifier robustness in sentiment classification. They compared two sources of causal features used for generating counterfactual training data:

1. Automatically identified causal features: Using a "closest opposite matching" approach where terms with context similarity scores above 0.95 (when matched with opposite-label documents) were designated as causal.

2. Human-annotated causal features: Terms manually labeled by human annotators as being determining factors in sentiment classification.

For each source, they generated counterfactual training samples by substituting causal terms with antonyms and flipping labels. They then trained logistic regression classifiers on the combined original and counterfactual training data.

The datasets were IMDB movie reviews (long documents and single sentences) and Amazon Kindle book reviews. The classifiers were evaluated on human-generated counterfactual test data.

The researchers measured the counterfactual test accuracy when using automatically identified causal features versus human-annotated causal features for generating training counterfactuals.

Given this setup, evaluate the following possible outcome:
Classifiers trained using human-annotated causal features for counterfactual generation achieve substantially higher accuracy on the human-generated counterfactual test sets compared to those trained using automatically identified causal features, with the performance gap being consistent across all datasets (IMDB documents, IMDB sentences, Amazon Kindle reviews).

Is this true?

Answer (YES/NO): YES